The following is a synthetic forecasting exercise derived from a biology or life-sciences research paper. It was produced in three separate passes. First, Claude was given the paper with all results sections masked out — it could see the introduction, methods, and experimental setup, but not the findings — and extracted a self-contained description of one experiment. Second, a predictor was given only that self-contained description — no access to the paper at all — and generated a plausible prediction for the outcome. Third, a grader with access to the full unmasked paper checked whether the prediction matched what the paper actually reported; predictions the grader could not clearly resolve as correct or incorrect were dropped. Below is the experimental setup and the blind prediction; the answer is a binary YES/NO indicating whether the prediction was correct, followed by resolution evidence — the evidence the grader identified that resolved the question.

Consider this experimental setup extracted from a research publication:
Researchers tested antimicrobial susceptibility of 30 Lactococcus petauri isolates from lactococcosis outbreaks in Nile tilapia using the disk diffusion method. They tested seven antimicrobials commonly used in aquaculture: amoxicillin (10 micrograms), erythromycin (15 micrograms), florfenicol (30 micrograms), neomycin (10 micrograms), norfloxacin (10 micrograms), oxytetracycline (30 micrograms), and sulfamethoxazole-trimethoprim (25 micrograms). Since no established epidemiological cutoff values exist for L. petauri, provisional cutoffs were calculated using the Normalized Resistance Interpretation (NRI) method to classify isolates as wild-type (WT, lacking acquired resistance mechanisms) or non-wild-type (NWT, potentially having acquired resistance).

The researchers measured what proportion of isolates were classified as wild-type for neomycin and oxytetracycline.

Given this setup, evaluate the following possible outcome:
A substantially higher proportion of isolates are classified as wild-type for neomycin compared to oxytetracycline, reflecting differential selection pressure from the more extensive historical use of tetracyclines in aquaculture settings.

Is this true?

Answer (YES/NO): NO